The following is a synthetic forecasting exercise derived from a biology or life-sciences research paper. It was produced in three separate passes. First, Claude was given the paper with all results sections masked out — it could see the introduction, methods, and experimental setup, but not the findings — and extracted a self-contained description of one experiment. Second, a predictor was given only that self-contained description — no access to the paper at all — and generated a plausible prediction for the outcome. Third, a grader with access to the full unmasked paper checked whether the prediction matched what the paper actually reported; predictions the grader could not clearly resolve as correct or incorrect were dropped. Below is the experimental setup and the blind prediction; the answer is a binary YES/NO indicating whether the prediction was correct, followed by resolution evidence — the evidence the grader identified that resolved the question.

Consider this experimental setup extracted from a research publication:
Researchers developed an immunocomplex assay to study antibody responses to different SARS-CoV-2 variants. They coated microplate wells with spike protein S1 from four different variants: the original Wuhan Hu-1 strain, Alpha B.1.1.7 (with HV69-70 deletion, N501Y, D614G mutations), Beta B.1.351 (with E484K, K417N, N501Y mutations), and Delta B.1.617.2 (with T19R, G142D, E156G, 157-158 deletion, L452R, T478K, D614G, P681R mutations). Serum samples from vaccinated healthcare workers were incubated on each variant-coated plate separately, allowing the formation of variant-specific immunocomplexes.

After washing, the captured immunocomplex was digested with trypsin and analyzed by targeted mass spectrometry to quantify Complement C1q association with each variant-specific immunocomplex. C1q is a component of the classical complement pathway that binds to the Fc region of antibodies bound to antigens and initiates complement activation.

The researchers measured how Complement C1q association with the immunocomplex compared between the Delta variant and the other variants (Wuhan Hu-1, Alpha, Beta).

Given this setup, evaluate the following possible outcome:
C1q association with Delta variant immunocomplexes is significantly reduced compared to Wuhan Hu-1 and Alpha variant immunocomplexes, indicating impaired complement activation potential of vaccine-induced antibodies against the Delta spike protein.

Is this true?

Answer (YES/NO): YES